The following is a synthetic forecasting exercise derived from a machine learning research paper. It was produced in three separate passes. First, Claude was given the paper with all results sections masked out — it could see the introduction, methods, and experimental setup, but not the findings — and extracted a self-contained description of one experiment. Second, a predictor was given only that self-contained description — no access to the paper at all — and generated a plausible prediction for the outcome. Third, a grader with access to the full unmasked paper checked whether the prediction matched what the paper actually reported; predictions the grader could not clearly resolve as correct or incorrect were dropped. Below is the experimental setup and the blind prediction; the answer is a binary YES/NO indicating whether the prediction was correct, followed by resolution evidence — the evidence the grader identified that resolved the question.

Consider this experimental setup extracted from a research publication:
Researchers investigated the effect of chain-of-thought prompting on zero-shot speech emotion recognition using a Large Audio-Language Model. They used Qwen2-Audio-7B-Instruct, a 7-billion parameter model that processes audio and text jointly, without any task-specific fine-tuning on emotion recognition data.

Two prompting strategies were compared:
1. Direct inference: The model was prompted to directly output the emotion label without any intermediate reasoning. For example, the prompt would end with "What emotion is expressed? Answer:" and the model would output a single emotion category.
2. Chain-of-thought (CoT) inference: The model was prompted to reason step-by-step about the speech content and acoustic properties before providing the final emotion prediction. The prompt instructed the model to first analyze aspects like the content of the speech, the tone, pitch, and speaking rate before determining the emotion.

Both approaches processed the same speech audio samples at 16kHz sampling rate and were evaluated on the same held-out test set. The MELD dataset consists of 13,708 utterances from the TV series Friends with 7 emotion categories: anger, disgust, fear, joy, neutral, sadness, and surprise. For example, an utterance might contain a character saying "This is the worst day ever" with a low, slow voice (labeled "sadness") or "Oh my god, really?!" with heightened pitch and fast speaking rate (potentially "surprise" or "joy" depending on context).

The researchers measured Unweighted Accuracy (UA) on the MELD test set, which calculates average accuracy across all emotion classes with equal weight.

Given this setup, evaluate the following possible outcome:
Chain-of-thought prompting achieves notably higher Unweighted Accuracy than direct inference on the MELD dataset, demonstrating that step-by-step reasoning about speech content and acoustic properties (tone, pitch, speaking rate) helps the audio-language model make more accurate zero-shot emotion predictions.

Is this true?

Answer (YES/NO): YES